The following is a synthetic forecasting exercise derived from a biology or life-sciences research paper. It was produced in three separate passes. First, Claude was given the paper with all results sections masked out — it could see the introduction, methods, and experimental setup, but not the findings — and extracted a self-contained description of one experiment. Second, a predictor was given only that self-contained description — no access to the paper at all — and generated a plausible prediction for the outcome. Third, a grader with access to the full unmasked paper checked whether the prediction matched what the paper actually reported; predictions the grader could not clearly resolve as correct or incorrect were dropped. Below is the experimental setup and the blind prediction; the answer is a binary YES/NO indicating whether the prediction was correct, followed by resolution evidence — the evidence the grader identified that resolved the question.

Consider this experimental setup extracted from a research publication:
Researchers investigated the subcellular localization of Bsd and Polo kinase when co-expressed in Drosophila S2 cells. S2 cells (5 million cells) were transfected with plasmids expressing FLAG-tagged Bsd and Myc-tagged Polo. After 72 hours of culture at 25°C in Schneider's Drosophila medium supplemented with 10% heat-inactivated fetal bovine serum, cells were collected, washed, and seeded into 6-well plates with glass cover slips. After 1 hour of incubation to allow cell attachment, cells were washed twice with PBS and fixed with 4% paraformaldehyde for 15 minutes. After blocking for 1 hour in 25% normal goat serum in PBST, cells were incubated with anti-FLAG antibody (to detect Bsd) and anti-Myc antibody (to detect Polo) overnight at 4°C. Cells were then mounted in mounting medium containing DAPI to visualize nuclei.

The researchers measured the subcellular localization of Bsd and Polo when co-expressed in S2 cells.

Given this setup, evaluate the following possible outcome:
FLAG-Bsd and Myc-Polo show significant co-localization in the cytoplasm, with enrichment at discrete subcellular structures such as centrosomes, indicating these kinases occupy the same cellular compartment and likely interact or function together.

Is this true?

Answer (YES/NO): NO